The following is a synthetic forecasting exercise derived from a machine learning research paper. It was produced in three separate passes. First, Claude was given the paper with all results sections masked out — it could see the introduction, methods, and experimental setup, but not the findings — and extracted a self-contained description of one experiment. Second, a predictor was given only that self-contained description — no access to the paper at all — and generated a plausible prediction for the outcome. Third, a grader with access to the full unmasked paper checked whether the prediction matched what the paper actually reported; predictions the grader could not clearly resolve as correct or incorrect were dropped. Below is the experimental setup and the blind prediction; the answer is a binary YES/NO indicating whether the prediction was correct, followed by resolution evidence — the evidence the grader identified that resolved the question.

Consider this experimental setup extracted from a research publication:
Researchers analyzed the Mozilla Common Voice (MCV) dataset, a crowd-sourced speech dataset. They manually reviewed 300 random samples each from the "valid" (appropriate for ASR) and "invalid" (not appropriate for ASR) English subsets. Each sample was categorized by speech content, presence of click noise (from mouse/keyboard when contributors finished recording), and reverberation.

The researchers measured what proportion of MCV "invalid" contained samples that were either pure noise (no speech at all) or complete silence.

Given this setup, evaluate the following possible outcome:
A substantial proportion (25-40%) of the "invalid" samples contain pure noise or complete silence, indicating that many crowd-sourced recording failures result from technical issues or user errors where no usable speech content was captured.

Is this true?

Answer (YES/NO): NO